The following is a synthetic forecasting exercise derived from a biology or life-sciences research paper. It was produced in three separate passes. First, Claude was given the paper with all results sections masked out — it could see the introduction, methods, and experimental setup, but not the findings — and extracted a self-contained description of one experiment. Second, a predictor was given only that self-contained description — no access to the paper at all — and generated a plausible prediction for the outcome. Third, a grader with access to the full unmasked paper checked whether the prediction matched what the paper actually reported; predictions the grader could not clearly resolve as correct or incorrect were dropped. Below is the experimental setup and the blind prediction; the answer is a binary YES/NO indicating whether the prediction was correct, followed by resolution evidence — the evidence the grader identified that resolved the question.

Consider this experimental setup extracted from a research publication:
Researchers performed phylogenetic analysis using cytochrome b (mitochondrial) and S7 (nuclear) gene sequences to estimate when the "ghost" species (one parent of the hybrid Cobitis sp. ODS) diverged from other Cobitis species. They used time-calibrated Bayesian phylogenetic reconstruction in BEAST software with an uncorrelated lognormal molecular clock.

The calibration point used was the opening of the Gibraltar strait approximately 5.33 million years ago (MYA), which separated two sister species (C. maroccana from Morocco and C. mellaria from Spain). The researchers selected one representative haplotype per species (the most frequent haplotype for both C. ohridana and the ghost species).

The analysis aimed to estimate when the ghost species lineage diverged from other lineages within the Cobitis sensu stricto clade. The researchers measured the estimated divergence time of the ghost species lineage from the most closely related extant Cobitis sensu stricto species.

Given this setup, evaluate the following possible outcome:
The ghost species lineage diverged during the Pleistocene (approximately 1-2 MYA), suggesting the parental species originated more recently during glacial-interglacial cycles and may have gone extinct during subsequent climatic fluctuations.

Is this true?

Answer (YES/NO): NO